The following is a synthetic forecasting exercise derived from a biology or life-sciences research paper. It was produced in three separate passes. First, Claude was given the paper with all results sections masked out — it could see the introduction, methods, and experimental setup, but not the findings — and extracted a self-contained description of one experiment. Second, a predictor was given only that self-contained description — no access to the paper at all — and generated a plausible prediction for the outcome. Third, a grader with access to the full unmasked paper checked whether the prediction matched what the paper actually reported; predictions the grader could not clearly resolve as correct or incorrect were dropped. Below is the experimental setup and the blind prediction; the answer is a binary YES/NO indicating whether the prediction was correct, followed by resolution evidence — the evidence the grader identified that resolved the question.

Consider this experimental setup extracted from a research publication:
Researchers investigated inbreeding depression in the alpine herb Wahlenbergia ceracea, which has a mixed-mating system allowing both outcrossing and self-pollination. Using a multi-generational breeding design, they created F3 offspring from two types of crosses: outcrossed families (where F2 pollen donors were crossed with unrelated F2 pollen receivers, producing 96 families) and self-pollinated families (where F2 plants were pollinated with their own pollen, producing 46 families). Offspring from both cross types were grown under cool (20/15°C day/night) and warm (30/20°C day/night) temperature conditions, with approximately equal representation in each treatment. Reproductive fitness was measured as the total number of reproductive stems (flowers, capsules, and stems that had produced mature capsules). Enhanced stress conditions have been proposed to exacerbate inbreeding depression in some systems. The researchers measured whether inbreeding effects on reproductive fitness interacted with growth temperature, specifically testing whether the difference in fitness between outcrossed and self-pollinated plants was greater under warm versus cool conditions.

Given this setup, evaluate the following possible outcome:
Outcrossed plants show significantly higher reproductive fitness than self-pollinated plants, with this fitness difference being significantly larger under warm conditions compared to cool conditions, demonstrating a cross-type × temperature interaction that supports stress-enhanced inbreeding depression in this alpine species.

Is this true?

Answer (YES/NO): NO